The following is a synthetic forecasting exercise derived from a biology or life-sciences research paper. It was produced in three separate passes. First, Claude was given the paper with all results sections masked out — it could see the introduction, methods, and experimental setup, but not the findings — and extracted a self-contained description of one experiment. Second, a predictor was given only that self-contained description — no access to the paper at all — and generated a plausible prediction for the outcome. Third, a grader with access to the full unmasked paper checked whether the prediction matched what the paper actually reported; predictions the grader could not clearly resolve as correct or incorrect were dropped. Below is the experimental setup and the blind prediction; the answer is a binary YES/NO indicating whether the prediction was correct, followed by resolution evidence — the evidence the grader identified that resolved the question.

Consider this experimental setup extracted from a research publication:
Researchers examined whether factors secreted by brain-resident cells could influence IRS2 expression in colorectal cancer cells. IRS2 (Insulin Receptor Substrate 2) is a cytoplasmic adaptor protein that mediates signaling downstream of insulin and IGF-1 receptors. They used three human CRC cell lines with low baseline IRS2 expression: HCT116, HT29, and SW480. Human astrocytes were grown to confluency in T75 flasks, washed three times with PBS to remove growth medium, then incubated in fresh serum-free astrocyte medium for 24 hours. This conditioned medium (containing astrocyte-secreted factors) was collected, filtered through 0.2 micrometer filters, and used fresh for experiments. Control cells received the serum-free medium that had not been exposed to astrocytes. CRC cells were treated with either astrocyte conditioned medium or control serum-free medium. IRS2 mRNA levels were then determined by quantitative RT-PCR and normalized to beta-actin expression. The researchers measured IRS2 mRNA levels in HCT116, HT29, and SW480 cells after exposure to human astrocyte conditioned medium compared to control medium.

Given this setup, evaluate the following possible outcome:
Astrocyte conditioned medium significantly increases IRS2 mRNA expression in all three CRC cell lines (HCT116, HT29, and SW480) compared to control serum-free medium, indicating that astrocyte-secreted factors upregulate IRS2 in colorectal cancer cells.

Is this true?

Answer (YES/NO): YES